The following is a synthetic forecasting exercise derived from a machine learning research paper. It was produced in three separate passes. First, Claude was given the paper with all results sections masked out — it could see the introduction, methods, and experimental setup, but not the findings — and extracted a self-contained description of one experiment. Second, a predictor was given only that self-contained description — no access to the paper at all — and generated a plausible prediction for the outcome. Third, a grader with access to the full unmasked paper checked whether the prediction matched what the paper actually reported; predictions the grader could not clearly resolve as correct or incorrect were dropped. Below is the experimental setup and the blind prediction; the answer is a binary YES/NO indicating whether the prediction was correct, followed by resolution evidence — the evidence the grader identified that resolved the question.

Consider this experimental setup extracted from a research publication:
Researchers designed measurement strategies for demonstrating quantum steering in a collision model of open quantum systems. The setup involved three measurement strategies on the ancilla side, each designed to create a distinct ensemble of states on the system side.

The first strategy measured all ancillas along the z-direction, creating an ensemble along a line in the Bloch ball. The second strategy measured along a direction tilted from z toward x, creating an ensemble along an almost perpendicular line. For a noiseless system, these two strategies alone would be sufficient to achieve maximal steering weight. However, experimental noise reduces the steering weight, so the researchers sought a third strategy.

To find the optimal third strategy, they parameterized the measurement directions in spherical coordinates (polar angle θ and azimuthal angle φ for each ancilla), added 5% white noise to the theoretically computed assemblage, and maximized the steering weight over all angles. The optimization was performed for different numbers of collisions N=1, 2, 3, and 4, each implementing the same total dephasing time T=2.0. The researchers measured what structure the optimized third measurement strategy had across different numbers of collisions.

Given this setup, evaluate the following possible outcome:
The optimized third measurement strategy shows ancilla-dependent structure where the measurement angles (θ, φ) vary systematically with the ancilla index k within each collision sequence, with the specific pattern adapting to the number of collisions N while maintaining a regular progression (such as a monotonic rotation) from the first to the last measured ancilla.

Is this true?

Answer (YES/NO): NO